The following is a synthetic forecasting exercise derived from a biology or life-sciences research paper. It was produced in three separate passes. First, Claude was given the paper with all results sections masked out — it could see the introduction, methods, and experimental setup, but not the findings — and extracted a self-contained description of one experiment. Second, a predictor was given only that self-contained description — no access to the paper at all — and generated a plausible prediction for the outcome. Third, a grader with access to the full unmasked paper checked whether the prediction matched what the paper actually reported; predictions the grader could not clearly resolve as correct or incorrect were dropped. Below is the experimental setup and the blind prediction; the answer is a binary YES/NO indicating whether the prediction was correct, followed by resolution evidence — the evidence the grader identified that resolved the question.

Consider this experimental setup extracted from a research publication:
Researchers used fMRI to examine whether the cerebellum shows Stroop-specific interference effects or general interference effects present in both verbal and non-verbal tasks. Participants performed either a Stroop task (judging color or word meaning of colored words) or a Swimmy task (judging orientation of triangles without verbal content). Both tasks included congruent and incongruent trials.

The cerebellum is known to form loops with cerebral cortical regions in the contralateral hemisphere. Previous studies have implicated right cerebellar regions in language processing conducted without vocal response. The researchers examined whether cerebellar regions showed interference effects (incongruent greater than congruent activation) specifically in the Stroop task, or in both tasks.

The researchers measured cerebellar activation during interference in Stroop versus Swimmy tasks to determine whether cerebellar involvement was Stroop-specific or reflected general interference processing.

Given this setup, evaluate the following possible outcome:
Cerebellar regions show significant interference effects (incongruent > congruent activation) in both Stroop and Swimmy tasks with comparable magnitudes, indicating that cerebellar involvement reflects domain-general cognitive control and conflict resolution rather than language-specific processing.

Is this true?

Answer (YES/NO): NO